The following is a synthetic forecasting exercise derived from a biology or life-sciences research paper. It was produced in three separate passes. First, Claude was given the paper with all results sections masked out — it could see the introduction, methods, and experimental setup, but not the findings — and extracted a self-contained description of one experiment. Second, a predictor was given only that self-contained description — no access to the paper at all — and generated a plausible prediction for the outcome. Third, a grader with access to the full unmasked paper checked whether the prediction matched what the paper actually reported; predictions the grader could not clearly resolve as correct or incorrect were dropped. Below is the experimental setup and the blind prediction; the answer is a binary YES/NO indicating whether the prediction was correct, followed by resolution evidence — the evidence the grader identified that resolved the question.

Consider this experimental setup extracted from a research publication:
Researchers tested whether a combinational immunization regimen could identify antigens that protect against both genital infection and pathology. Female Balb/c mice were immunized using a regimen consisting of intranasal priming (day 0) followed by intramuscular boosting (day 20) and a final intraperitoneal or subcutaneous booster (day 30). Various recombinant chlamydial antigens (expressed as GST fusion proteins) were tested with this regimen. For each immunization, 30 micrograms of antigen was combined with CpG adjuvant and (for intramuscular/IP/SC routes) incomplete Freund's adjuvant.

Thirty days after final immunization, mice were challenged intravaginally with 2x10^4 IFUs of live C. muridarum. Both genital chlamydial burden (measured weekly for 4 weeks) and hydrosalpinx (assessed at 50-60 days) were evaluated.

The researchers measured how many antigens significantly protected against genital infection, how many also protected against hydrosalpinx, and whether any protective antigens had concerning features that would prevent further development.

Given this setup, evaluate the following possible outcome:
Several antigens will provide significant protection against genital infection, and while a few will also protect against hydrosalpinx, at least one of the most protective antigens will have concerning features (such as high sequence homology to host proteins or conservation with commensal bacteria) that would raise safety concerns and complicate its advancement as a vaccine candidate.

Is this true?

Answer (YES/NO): YES